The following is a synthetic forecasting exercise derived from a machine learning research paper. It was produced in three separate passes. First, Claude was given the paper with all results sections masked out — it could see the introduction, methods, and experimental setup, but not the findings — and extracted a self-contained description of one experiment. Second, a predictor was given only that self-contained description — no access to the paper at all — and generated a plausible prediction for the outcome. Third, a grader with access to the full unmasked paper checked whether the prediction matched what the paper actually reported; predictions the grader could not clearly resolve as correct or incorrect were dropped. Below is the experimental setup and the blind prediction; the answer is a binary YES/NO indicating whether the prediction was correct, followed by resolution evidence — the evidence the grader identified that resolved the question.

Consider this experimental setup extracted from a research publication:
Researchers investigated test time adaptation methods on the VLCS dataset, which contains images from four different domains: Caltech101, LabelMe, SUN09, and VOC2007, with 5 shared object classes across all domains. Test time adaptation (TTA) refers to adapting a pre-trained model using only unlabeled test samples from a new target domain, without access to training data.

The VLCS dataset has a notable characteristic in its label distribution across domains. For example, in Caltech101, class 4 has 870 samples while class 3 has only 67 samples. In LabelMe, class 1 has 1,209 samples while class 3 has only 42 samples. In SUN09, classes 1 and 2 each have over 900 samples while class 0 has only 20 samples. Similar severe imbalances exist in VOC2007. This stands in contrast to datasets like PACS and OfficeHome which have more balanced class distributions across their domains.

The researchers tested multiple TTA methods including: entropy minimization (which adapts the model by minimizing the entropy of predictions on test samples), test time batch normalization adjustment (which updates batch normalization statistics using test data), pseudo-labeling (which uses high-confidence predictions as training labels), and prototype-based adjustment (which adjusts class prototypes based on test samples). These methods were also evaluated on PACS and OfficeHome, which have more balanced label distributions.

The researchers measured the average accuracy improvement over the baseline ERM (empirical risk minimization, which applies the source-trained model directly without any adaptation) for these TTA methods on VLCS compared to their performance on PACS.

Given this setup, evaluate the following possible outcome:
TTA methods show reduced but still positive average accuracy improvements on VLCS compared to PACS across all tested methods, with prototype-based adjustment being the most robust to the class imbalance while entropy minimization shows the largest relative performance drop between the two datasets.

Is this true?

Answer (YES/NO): NO